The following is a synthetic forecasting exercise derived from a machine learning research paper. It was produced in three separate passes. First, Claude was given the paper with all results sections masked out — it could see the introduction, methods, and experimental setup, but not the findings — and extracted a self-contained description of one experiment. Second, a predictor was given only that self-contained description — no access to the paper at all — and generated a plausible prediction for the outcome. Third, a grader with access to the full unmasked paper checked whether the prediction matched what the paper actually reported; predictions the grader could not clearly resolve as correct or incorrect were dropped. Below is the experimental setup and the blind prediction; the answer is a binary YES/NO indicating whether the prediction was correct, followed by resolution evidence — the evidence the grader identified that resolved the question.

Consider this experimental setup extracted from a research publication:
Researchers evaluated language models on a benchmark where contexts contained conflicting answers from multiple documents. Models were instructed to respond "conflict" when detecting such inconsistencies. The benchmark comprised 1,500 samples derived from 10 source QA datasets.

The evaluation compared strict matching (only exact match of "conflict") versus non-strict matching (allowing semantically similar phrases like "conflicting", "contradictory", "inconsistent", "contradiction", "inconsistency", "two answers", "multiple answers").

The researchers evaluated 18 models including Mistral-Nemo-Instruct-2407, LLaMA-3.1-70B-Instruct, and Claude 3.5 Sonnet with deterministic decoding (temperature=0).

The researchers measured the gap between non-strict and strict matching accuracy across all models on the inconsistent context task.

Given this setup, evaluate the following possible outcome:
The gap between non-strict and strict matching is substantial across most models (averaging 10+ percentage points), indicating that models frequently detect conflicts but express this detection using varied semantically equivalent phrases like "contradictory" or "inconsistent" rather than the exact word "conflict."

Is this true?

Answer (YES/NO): NO